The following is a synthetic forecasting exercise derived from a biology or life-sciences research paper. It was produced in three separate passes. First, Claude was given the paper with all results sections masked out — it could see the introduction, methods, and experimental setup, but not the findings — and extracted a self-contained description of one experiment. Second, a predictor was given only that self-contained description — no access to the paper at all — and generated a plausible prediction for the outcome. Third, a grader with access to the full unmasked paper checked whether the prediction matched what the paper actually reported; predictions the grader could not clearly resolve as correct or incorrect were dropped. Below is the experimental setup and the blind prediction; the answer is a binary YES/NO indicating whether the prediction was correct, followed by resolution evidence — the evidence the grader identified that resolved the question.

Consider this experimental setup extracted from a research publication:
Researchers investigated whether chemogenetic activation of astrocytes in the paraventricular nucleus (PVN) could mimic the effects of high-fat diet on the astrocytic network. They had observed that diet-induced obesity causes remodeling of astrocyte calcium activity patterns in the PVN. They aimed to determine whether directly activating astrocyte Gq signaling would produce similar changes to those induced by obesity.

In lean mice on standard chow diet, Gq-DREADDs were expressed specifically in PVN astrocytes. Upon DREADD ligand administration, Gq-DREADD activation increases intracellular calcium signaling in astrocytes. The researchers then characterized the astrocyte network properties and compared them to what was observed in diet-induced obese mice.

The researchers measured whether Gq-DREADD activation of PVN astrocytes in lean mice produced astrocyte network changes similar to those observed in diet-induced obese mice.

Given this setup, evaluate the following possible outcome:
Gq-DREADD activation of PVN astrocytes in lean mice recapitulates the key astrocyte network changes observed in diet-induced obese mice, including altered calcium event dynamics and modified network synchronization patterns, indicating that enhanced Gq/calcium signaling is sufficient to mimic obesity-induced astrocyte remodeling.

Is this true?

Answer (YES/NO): YES